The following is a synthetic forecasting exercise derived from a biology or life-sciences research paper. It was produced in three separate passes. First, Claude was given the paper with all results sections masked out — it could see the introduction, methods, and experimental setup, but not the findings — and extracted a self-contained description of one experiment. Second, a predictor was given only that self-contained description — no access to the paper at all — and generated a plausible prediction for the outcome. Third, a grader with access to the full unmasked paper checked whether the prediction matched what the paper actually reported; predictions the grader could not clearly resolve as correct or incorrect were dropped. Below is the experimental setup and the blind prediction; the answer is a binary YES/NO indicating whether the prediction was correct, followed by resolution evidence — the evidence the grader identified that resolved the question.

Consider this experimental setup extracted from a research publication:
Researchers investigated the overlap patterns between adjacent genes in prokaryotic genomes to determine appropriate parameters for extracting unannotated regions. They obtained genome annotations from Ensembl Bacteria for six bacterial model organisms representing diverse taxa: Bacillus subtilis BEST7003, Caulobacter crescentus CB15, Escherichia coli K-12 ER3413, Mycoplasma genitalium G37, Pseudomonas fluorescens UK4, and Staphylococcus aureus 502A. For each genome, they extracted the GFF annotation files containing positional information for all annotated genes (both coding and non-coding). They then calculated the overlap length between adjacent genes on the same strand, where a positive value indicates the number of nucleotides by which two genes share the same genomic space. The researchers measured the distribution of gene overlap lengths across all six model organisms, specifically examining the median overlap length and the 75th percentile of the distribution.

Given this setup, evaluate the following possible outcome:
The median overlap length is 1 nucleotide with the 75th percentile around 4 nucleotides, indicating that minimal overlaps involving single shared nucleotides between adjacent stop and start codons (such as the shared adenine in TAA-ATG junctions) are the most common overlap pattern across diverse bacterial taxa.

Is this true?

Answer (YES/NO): NO